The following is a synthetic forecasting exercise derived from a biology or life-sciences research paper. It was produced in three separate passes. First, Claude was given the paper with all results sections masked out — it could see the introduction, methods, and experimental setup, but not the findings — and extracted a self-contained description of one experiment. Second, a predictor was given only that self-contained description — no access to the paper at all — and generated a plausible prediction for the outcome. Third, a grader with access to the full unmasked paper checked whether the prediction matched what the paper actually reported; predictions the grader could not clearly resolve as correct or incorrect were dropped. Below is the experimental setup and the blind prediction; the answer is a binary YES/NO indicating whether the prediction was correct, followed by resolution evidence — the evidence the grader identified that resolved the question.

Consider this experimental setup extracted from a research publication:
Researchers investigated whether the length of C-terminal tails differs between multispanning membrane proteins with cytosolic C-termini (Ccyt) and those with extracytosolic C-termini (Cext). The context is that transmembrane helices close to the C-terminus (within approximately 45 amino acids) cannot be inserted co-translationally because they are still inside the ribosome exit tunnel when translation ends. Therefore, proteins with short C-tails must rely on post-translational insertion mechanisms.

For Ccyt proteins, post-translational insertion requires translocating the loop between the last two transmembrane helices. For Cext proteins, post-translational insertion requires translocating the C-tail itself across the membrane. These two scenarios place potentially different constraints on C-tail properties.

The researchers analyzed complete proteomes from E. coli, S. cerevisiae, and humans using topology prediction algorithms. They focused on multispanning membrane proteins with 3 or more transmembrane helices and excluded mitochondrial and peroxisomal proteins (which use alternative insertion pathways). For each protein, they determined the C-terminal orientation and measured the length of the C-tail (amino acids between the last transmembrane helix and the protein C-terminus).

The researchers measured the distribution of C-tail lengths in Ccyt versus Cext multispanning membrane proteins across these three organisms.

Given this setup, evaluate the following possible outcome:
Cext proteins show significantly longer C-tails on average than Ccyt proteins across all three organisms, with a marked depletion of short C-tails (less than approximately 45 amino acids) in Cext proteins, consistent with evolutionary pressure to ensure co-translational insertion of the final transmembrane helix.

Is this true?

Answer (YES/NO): NO